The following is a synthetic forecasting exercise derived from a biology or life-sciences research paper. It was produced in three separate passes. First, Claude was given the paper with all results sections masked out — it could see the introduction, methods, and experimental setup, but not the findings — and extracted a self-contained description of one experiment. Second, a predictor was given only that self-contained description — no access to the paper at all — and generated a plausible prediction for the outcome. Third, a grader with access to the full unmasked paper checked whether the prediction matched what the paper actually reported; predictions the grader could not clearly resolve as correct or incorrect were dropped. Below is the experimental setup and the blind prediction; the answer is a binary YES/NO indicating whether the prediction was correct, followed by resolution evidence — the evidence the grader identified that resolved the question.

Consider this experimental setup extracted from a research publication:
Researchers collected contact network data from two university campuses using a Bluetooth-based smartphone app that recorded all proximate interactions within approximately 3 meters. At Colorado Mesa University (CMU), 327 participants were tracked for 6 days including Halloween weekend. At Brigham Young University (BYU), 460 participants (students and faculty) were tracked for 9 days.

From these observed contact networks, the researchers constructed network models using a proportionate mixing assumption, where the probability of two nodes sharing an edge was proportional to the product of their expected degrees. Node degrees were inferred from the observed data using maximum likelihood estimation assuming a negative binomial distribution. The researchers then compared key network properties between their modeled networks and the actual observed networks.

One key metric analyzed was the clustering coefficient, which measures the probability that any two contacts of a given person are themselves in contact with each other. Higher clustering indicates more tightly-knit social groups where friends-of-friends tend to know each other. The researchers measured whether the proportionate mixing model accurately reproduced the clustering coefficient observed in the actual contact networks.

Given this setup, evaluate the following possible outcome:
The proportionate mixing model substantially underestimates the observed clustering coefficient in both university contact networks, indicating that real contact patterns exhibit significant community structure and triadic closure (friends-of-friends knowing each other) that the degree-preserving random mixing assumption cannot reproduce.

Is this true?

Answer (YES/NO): NO